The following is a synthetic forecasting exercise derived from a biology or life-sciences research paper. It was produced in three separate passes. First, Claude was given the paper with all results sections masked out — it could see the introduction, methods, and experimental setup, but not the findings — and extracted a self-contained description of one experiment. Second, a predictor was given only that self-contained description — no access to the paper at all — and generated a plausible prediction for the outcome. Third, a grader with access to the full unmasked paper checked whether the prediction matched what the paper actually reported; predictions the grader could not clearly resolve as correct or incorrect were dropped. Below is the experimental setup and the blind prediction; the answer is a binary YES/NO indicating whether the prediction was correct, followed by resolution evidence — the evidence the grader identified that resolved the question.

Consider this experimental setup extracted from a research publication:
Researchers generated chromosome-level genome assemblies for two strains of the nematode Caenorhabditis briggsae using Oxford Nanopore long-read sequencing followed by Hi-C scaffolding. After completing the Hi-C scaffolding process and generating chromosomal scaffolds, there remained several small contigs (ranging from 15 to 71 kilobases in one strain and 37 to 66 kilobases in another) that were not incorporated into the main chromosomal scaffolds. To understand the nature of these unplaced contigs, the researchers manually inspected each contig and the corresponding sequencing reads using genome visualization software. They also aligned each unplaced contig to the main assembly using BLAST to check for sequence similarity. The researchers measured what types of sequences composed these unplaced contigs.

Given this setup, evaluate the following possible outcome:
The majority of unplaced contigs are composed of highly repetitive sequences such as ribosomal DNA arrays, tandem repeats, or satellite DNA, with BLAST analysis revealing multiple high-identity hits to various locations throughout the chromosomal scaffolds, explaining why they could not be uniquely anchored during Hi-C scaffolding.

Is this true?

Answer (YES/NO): NO